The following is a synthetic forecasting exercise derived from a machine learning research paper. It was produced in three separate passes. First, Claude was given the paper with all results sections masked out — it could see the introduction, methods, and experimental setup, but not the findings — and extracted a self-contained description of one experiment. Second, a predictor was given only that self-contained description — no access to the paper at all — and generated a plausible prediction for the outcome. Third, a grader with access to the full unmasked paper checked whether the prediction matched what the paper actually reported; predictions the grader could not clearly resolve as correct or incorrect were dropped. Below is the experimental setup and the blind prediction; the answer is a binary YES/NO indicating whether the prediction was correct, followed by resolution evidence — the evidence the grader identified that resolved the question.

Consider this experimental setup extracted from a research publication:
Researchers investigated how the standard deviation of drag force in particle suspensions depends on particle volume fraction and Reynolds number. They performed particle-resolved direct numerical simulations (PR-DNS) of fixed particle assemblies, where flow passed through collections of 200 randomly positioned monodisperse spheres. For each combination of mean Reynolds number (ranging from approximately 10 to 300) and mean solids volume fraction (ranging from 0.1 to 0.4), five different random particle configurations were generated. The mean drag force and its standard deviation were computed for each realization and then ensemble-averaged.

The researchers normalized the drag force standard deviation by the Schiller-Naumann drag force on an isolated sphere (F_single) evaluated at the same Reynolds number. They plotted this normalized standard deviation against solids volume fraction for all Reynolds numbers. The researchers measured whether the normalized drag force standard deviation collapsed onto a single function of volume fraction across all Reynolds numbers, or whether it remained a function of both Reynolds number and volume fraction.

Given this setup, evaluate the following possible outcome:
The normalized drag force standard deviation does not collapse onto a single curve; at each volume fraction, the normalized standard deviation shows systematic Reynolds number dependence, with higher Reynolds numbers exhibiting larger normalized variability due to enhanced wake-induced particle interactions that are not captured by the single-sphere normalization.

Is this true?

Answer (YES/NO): NO